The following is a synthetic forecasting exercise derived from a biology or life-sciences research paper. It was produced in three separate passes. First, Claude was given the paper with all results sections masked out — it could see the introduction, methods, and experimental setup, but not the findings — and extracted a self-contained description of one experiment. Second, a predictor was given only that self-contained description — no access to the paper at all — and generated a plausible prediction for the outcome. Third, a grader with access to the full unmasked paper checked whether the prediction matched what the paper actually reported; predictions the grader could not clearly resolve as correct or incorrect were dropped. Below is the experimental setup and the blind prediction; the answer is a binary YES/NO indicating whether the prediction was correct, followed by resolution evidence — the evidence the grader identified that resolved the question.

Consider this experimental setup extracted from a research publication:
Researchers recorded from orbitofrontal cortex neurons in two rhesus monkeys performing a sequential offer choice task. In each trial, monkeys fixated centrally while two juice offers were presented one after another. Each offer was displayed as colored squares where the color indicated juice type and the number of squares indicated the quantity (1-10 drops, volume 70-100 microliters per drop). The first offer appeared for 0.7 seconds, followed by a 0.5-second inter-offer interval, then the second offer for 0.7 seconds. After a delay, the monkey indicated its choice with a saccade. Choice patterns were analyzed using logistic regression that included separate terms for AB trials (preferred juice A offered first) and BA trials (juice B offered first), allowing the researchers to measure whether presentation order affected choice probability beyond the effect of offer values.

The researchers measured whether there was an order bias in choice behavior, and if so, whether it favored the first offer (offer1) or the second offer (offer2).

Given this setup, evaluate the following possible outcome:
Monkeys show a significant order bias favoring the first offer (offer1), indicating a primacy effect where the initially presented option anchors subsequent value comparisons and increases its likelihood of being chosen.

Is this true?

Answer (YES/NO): NO